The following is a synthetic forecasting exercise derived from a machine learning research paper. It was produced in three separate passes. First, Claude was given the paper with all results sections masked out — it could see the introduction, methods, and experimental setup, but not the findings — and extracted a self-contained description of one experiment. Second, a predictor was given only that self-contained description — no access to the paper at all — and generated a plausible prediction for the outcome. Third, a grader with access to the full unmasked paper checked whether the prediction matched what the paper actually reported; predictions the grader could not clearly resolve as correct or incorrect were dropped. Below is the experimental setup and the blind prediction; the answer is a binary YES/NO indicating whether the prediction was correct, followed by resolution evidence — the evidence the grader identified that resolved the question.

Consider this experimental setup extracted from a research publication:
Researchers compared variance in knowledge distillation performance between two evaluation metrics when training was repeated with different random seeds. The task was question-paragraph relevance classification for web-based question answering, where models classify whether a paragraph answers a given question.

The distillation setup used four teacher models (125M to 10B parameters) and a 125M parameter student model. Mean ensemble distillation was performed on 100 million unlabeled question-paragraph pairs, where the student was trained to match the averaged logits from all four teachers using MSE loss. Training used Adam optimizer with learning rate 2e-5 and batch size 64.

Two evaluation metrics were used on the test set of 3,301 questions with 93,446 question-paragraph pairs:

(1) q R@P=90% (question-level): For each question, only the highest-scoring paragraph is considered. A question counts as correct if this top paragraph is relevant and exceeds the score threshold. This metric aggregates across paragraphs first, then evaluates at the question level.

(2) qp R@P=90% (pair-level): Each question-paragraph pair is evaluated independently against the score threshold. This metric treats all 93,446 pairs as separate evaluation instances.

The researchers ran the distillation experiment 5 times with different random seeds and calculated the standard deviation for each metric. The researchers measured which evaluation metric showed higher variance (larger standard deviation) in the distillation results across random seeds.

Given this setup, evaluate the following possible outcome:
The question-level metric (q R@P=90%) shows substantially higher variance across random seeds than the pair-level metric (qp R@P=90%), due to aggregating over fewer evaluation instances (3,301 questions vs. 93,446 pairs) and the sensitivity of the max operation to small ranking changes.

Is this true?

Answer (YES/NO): NO